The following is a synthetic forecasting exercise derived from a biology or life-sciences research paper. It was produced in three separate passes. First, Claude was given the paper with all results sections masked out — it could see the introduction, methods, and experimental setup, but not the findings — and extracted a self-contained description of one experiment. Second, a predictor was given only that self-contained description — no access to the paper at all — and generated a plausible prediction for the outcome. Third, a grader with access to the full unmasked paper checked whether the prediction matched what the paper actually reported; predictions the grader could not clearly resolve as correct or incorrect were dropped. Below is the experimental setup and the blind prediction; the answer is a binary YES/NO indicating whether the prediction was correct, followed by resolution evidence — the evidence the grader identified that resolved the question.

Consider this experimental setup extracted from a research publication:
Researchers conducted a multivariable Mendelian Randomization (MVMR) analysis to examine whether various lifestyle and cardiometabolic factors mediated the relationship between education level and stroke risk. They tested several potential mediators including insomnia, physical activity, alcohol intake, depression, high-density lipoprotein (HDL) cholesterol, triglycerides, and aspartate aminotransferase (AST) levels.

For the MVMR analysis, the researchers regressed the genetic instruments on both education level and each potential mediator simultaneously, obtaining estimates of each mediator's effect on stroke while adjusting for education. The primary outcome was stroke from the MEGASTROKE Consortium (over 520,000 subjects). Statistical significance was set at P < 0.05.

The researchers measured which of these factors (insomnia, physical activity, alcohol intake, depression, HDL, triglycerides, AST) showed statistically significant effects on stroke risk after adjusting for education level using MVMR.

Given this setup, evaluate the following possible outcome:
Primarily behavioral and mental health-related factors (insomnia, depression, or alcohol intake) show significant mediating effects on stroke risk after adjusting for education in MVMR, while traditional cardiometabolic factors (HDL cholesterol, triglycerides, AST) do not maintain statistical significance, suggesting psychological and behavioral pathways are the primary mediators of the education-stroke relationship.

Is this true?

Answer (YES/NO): NO